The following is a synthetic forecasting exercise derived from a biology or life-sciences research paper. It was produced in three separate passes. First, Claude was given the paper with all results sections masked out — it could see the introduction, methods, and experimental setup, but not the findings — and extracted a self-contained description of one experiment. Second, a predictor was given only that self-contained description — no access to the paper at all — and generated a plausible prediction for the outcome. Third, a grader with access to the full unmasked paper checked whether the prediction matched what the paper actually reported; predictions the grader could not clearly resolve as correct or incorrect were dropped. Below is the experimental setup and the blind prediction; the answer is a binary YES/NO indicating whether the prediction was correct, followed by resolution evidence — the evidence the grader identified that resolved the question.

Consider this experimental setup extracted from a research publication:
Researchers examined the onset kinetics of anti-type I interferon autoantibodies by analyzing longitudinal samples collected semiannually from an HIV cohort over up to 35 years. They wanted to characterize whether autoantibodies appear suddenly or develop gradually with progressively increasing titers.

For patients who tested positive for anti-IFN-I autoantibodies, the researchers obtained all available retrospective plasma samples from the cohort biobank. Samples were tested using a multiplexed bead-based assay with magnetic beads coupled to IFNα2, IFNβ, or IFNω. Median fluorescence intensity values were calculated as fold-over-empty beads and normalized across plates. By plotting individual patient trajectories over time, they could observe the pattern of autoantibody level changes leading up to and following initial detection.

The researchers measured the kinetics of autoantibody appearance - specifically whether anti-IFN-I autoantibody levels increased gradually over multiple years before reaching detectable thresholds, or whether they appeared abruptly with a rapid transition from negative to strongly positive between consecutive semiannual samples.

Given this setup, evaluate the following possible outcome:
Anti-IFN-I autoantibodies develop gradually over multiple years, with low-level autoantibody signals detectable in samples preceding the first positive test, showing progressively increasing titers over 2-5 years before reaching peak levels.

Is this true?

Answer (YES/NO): NO